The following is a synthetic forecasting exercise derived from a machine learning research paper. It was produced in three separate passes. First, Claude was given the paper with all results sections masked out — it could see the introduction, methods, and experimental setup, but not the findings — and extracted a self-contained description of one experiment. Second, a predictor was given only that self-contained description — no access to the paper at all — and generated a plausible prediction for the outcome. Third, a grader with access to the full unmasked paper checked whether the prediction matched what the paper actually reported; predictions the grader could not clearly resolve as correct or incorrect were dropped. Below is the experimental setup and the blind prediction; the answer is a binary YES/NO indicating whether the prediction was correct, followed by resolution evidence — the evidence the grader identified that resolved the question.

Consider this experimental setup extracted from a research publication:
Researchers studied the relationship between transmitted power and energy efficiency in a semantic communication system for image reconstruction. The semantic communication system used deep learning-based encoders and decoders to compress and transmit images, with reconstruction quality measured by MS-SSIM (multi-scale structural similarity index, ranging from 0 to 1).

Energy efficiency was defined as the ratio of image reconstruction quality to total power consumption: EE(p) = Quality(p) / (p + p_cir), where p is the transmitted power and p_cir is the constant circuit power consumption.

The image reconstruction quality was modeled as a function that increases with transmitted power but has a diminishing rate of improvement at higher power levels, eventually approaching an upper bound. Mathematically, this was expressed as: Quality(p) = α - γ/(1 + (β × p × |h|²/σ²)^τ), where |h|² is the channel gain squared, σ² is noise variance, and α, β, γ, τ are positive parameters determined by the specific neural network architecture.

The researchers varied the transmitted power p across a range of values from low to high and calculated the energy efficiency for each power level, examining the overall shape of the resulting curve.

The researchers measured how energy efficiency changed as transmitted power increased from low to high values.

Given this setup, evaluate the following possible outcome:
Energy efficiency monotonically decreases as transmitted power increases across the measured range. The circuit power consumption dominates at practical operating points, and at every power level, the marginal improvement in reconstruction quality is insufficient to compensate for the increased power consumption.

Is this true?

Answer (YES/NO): NO